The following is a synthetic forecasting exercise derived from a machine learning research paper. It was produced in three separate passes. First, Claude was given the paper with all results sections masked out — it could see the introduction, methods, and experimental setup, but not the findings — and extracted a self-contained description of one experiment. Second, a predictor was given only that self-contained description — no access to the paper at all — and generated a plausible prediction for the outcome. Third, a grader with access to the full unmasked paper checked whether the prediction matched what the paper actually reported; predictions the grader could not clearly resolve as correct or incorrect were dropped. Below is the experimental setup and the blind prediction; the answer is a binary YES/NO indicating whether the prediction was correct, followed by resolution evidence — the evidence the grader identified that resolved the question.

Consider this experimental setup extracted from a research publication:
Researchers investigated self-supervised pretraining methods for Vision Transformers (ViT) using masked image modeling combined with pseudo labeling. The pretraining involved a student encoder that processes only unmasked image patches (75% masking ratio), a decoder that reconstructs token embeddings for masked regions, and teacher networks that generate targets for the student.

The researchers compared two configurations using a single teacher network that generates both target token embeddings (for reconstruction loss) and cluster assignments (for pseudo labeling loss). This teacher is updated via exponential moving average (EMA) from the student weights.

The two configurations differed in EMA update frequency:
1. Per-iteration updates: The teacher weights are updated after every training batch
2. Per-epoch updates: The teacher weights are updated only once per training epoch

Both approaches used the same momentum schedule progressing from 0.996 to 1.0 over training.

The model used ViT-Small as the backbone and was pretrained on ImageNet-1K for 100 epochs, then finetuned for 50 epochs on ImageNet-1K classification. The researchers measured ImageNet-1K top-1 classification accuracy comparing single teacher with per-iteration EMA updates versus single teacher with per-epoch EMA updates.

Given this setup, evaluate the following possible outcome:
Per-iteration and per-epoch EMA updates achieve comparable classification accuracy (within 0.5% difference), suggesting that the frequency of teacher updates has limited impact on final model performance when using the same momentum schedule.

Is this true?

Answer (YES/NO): NO